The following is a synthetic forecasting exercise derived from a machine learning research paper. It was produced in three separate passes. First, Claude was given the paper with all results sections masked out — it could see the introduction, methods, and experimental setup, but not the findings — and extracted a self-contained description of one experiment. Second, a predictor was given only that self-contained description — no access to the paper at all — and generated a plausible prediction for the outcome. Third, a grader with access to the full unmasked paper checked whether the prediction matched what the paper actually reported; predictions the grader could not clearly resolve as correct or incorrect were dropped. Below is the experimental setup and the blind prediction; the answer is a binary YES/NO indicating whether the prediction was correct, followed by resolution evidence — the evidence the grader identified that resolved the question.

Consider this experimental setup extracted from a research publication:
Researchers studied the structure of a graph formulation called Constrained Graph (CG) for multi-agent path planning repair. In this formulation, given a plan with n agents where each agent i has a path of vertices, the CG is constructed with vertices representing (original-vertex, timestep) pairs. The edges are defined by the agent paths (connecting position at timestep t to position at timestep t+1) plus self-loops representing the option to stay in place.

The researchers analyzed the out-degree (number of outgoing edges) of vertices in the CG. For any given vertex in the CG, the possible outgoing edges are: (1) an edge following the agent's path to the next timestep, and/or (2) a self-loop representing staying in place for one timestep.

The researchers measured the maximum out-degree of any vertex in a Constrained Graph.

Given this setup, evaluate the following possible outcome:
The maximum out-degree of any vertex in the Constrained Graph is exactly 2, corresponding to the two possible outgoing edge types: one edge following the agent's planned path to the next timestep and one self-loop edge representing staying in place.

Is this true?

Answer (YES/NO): YES